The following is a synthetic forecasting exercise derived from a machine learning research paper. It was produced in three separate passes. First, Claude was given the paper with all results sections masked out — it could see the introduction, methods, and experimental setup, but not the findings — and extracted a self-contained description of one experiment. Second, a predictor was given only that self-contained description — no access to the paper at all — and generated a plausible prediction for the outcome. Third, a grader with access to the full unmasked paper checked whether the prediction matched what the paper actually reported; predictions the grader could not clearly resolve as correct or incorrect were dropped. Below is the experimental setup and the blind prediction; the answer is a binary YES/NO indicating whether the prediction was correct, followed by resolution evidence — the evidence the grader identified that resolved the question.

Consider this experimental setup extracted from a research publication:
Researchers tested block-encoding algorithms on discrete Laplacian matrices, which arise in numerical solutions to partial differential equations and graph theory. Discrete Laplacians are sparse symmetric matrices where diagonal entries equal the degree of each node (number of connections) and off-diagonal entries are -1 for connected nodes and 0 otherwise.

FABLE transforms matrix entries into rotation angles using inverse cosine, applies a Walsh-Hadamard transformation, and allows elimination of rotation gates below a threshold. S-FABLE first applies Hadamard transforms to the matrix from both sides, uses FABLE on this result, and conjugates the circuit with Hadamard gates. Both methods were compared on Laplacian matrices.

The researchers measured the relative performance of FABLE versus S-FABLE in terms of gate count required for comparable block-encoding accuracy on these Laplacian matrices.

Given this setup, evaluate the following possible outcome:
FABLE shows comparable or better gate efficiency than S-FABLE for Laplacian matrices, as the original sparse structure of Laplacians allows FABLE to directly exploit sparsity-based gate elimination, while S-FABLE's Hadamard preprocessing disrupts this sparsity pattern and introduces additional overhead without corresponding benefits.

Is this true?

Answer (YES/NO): YES